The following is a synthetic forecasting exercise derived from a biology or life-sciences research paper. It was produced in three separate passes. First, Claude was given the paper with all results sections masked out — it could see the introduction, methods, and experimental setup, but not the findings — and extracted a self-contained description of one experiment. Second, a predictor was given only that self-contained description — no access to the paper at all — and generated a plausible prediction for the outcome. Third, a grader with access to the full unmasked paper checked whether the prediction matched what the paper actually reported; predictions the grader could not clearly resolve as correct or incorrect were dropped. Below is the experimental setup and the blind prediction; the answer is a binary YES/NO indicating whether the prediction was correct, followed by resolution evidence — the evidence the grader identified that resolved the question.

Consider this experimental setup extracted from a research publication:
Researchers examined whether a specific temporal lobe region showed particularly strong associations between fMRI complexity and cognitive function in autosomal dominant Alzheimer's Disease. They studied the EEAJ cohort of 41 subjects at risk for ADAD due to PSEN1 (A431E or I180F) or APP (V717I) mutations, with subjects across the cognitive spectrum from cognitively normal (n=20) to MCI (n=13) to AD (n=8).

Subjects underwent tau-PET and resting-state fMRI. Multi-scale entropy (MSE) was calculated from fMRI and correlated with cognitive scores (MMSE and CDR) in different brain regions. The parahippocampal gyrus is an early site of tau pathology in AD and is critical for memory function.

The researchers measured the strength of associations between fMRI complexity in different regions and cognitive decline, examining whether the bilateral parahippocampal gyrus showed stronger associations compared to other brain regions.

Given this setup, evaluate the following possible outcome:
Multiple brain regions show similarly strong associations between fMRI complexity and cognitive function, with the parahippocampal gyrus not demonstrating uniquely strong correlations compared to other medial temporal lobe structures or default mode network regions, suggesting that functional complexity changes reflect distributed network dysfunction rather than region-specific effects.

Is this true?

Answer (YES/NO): NO